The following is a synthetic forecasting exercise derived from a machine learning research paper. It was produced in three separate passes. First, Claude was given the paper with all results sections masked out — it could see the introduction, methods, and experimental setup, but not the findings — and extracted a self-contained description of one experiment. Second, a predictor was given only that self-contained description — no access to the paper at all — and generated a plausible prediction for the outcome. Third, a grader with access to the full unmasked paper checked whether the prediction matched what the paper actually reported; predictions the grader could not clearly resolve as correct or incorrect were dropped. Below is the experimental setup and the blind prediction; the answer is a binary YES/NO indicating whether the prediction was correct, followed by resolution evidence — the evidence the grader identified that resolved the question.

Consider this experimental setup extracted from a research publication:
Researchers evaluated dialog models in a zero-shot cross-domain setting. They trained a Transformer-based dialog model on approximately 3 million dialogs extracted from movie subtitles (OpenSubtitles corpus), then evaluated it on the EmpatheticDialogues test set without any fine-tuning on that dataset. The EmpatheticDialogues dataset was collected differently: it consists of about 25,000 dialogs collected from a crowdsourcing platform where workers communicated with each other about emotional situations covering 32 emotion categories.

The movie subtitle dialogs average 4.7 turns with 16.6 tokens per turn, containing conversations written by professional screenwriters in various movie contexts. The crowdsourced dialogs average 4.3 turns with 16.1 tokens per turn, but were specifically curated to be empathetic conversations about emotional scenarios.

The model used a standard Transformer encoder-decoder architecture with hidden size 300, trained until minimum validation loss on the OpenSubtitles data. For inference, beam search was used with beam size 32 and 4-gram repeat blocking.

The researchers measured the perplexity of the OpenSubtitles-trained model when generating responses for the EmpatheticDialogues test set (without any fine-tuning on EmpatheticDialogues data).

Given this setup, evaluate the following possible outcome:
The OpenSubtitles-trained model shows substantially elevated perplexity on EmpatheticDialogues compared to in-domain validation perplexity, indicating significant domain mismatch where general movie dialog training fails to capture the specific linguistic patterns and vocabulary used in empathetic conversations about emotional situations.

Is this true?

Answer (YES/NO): YES